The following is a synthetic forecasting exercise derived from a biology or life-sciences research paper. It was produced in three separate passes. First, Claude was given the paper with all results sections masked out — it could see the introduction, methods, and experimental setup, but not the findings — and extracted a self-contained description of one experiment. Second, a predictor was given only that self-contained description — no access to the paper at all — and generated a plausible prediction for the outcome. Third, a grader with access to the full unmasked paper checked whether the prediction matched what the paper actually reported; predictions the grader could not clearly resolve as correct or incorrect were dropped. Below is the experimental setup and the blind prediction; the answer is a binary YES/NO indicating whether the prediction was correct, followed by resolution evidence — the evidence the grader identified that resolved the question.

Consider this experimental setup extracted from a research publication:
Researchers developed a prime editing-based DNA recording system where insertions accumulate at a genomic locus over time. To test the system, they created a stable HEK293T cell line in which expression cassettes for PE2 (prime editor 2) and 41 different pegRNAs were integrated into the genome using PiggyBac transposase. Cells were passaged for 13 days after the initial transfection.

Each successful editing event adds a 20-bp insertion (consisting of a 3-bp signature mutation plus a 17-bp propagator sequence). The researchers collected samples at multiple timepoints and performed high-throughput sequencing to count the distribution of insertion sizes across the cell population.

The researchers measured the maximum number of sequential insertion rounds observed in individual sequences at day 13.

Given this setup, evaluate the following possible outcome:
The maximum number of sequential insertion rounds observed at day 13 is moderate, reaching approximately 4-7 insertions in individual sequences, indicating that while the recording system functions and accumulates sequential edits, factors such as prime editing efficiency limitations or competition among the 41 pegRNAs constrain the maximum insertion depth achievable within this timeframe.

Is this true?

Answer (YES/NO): YES